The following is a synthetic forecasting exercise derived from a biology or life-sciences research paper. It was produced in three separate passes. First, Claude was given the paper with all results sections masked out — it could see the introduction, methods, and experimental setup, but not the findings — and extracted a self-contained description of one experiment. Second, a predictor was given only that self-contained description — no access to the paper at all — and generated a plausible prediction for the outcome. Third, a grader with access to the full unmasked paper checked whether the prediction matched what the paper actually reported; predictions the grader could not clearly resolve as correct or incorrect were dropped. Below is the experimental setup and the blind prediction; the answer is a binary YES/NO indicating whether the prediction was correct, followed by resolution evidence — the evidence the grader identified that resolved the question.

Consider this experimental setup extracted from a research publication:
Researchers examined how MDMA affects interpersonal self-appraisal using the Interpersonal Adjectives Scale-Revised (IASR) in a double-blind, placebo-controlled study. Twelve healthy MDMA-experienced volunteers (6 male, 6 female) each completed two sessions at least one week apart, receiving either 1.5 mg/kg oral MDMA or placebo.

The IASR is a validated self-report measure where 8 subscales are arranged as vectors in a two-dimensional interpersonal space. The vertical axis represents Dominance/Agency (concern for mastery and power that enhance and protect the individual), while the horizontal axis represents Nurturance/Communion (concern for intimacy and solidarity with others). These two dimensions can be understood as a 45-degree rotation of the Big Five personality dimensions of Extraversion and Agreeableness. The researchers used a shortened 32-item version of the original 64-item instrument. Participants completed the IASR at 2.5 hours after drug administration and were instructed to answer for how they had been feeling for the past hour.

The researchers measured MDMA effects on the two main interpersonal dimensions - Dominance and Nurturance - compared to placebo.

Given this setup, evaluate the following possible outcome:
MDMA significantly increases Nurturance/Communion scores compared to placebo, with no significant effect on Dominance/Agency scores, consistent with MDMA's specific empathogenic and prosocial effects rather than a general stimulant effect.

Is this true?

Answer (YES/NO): YES